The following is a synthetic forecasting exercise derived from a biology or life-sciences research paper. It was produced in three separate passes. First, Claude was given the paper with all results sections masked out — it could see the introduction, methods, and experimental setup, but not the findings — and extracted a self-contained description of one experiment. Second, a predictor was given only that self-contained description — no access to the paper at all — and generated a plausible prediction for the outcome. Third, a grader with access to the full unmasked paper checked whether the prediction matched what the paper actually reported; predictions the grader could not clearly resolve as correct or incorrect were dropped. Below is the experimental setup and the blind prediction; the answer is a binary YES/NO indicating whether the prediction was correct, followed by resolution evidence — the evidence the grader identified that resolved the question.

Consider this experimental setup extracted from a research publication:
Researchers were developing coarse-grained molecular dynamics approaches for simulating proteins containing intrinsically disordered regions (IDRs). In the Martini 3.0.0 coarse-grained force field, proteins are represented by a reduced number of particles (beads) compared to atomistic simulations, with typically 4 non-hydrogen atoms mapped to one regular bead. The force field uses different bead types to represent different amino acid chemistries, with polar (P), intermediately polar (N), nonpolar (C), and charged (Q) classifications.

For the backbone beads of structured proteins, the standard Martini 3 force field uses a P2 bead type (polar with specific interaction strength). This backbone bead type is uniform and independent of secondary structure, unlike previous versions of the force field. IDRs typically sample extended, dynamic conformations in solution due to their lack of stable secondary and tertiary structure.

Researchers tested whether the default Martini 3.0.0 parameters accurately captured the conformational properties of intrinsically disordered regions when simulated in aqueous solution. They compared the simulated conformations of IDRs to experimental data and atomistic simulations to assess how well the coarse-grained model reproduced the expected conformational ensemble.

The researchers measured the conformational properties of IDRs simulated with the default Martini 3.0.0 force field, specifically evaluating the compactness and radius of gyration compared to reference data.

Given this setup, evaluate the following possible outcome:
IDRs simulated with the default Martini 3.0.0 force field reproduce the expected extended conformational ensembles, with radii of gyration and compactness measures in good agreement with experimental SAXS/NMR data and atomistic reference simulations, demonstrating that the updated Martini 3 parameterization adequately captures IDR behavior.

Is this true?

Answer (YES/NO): NO